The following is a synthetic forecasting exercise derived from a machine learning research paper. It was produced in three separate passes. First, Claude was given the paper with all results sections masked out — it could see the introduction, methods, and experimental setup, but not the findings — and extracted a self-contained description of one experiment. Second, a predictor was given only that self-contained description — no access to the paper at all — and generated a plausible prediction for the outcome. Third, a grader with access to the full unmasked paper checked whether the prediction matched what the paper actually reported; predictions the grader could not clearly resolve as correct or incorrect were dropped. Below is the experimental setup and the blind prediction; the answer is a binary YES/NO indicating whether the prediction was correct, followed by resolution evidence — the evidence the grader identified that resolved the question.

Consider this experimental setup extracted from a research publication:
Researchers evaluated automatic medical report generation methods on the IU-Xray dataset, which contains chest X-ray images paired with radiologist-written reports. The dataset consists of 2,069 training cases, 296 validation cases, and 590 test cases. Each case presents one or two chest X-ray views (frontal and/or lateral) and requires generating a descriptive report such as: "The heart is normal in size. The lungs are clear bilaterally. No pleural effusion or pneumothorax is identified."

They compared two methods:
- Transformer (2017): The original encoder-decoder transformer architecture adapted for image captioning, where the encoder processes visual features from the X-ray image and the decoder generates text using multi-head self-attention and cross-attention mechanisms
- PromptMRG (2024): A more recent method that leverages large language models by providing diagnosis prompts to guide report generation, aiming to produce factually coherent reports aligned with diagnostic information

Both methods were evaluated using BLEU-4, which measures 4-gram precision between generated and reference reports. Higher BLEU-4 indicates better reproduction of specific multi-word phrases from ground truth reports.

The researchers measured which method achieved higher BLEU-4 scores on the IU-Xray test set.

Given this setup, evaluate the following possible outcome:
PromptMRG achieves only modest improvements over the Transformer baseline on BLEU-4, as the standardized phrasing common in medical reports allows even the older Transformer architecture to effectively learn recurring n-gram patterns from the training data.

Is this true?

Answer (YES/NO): NO